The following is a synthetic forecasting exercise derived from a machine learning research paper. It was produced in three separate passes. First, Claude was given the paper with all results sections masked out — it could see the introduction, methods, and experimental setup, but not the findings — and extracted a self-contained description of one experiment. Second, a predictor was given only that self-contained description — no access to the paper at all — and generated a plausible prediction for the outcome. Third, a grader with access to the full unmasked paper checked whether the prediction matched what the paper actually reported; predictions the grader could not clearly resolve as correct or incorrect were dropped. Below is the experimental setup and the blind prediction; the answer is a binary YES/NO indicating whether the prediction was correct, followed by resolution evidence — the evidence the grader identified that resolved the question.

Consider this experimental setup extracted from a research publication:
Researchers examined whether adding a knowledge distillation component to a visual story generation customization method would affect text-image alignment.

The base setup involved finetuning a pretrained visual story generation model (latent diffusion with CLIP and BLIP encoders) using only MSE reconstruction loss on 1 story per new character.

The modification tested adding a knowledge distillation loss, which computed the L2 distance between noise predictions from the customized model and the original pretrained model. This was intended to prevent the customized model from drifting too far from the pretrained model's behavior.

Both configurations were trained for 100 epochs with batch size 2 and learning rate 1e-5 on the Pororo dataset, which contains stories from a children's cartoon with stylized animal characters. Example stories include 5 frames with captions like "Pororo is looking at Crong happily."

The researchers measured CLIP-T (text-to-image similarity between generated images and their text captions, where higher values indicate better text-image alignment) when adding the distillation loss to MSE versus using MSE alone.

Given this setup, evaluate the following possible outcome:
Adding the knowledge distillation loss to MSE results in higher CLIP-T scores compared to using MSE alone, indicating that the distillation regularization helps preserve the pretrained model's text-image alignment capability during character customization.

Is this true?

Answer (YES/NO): NO